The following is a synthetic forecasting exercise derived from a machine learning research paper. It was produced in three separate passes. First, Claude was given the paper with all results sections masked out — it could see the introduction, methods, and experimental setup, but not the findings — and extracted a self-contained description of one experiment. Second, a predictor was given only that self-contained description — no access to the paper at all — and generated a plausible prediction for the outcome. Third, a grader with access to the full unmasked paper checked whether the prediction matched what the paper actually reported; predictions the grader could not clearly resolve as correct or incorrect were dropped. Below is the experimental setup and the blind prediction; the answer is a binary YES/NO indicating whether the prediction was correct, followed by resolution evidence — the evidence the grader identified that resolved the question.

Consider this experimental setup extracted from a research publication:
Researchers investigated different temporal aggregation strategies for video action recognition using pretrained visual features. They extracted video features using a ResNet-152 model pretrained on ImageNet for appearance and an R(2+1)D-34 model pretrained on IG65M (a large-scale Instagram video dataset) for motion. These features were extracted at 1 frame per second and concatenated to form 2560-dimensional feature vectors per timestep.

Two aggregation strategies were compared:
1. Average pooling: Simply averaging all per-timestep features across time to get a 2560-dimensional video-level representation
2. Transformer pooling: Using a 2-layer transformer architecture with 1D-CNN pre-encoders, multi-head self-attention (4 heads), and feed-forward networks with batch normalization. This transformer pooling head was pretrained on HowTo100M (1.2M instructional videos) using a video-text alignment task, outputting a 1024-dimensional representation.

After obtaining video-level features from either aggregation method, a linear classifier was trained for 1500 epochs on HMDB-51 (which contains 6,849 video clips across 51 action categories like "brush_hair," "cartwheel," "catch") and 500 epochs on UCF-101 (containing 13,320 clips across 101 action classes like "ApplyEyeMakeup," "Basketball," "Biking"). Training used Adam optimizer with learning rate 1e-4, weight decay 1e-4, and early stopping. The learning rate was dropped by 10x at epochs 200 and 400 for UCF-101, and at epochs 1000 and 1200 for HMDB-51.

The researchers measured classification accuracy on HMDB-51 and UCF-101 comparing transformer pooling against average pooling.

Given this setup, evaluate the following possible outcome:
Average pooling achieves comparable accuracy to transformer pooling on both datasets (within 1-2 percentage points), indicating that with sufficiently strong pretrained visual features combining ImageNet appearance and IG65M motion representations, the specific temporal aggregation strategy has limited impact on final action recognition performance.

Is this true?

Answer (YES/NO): NO